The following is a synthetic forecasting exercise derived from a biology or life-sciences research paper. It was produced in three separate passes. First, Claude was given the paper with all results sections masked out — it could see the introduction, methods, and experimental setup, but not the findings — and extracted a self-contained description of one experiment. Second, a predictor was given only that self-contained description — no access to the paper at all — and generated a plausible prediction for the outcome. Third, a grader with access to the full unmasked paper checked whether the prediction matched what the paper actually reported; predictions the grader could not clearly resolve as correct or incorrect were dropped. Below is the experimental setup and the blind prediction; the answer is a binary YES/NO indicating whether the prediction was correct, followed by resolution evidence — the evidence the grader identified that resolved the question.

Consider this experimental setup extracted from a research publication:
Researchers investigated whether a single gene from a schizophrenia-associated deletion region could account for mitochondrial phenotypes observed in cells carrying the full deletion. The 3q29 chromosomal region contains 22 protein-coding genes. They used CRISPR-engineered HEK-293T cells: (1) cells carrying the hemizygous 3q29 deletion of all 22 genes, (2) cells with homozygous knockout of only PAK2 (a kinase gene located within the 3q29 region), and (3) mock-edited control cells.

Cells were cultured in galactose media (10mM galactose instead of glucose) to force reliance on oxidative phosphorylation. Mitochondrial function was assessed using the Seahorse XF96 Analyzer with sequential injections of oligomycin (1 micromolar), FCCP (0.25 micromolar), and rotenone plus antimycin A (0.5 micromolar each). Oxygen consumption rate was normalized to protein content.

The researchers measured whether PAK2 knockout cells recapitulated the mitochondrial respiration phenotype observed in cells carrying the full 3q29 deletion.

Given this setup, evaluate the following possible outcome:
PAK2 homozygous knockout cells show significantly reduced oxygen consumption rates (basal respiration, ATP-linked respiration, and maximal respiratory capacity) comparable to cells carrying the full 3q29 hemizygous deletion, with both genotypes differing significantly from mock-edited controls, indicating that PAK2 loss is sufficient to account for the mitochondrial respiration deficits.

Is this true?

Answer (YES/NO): NO